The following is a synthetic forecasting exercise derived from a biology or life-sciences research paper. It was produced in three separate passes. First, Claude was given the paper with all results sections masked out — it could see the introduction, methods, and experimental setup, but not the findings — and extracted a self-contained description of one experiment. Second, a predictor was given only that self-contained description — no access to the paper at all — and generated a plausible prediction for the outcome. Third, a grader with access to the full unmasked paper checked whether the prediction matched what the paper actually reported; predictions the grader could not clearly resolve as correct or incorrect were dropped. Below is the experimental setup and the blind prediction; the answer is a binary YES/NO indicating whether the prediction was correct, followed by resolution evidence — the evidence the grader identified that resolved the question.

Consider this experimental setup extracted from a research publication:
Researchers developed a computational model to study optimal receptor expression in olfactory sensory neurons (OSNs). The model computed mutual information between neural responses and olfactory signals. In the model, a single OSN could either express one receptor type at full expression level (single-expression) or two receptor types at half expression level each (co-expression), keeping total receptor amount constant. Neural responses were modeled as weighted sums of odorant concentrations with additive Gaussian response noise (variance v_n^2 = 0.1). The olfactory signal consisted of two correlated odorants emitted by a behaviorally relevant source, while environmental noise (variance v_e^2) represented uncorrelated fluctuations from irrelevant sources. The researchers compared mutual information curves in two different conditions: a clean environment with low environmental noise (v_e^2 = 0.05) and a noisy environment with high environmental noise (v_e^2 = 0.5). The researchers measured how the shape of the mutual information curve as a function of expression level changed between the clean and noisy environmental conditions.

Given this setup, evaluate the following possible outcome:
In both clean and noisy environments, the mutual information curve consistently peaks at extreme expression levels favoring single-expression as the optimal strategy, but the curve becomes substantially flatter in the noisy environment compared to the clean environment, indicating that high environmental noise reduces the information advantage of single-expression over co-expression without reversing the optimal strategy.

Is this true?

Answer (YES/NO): NO